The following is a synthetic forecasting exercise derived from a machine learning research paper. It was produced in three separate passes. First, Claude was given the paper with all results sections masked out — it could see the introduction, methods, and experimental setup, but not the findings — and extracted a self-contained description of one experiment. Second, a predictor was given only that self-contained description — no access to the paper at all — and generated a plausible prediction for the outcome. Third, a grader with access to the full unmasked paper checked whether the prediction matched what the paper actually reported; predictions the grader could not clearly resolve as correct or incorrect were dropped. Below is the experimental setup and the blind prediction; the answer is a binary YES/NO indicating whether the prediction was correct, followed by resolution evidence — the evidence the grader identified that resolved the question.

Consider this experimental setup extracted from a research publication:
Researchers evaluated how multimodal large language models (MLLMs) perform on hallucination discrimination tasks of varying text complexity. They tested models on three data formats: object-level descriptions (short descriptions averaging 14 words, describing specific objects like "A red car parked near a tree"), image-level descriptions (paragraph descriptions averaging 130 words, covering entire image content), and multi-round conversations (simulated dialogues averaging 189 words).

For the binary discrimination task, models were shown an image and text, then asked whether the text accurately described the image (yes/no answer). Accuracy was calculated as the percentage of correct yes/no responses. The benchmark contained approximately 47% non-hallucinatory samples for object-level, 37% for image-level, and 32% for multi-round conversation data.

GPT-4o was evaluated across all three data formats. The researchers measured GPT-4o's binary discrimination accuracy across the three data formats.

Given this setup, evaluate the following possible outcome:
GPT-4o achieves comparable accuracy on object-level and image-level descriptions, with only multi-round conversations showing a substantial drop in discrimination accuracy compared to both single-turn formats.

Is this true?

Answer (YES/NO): NO